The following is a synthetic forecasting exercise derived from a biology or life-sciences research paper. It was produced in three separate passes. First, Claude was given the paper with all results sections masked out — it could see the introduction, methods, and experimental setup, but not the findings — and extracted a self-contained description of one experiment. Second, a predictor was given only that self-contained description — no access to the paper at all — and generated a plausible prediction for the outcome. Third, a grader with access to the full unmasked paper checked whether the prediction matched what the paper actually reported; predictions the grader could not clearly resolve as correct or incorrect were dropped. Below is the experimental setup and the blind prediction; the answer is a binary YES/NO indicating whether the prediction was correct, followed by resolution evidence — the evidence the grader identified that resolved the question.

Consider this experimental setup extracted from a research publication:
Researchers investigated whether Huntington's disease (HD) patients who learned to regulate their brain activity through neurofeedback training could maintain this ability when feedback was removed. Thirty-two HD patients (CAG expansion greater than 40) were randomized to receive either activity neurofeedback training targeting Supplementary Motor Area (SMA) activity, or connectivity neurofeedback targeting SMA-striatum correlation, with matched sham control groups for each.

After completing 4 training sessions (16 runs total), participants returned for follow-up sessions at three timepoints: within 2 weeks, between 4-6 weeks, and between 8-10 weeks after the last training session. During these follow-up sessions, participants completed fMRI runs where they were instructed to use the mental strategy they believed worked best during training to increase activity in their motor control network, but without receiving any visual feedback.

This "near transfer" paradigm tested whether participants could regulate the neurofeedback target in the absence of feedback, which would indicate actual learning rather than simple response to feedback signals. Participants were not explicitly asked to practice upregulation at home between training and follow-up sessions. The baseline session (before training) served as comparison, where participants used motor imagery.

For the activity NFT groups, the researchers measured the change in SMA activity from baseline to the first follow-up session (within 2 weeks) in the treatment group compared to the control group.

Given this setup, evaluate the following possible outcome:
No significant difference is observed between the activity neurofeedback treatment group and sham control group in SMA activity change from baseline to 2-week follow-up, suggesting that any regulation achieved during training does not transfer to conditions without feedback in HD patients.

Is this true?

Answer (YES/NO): NO